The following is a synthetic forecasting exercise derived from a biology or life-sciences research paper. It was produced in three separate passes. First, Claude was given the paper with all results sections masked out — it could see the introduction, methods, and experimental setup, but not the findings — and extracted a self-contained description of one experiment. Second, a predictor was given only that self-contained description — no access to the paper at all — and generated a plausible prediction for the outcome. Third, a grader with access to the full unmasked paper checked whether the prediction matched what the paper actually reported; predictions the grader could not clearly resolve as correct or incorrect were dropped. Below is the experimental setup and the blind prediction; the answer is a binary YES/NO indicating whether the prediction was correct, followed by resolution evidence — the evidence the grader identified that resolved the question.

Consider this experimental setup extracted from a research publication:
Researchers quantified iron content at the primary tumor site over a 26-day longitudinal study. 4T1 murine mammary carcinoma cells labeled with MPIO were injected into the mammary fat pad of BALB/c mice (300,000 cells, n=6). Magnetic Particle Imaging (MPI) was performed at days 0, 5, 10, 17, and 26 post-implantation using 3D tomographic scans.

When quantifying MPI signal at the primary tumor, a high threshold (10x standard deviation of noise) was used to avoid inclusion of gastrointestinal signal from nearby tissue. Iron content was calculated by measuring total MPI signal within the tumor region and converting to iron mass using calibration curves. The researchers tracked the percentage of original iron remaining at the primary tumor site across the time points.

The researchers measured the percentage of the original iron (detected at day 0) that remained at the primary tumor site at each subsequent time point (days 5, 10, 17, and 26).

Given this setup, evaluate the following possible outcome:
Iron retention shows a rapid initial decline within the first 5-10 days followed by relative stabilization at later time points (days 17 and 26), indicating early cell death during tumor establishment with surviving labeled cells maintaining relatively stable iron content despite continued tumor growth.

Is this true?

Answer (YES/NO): NO